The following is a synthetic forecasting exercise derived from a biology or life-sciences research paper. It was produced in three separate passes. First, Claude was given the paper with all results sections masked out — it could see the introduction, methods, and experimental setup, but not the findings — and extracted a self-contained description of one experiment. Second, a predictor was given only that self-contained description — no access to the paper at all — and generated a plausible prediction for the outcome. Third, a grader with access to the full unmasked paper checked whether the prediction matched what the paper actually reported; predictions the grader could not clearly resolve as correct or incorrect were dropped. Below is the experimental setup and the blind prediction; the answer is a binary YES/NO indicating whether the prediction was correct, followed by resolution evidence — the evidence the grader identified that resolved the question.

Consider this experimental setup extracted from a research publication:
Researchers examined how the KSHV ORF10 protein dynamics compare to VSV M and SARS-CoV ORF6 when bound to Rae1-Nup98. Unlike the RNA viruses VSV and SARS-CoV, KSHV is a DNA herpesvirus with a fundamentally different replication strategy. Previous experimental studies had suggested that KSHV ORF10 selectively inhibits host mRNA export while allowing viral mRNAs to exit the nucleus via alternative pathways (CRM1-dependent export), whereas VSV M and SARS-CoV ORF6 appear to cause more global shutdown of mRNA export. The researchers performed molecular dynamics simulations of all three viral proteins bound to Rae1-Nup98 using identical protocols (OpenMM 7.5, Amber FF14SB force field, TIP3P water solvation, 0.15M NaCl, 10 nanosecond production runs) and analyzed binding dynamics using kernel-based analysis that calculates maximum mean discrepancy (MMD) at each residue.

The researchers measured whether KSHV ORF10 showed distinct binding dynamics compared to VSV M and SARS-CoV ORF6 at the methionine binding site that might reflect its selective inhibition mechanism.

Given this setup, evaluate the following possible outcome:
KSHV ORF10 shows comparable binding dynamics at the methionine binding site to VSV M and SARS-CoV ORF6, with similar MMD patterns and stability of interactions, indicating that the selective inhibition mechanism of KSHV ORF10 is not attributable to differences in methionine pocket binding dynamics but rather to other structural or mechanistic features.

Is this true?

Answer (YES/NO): YES